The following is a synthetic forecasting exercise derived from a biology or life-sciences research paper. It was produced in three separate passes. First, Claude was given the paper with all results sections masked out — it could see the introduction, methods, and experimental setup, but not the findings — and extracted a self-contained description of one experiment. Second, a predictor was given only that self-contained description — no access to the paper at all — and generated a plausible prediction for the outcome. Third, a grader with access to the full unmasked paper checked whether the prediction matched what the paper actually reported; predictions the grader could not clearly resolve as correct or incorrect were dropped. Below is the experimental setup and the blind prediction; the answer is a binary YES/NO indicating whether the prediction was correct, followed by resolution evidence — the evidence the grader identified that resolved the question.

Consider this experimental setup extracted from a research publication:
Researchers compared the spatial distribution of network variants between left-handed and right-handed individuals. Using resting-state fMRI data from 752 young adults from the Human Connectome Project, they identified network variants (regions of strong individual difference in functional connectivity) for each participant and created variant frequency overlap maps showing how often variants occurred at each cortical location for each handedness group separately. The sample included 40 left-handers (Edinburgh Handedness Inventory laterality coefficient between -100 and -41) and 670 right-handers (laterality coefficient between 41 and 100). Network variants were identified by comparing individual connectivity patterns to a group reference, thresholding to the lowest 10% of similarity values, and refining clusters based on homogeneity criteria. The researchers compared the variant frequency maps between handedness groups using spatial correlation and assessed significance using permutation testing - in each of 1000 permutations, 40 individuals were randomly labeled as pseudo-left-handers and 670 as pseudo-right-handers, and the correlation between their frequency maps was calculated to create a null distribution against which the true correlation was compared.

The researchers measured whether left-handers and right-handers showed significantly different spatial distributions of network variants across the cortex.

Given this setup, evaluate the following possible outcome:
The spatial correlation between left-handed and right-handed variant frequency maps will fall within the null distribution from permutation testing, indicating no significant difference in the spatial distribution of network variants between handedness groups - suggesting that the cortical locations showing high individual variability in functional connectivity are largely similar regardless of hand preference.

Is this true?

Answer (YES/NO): YES